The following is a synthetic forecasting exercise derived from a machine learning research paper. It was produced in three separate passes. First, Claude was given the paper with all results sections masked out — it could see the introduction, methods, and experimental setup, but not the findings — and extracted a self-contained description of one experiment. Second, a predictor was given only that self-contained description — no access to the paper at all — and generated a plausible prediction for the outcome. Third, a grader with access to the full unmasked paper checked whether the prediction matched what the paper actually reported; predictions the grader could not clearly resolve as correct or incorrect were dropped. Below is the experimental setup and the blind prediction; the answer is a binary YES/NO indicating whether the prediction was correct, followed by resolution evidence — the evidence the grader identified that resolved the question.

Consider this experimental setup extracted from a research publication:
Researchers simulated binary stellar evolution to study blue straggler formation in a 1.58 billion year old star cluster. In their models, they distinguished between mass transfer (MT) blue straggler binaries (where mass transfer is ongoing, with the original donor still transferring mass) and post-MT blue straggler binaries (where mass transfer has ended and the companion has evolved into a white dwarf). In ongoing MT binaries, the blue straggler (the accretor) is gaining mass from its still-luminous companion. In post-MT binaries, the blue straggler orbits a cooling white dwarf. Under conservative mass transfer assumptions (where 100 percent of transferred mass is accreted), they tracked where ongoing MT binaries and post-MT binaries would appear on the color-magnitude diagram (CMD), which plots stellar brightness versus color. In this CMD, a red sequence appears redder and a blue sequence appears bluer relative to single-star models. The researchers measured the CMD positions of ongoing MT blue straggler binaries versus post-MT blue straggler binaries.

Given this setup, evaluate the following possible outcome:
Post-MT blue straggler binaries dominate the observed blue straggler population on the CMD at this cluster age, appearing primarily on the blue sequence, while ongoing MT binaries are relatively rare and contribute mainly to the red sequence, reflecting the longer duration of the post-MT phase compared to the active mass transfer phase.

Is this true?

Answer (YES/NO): NO